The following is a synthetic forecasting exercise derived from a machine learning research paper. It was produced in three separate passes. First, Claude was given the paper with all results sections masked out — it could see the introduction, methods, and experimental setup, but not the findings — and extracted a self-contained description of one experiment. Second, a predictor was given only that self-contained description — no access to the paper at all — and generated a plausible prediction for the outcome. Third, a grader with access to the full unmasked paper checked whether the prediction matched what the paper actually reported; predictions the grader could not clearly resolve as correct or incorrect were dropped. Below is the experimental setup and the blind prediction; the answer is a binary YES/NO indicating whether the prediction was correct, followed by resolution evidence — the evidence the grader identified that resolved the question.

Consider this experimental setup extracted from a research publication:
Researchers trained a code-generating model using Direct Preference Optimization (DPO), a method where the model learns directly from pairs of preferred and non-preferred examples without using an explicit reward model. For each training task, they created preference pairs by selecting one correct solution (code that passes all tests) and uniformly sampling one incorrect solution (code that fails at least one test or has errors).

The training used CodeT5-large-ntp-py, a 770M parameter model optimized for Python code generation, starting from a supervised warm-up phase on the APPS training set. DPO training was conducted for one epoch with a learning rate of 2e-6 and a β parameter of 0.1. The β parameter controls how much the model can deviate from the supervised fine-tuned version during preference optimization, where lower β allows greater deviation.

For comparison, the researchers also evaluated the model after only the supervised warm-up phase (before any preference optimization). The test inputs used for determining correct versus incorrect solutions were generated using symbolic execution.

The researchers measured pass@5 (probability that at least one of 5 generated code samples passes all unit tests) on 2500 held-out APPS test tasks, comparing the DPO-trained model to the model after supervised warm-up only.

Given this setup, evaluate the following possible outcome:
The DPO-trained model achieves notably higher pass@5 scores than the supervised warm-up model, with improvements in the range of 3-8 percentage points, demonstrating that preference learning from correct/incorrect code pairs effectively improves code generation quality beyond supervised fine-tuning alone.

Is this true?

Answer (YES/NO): NO